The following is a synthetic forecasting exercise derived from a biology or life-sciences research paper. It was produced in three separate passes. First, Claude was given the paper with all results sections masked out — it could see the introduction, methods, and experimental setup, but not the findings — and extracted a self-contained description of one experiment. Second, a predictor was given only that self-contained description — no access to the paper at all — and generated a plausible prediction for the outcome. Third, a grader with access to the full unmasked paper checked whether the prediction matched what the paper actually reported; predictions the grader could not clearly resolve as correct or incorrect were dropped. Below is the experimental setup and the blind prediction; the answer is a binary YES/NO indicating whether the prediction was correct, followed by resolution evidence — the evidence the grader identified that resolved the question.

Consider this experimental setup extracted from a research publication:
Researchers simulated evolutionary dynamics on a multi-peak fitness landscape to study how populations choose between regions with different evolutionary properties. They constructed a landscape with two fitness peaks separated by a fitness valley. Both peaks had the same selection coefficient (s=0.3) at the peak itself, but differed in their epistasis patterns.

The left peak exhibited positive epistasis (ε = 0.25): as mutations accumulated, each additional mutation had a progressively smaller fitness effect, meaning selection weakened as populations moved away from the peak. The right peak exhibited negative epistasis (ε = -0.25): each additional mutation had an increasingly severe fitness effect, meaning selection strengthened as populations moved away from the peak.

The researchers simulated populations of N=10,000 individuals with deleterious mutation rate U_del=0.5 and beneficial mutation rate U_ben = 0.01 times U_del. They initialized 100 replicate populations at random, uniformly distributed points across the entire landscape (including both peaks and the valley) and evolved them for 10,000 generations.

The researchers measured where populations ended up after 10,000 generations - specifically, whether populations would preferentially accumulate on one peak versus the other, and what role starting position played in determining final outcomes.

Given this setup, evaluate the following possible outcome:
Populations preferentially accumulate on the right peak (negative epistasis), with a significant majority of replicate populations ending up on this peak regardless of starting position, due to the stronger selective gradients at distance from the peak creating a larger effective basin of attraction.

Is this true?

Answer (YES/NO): YES